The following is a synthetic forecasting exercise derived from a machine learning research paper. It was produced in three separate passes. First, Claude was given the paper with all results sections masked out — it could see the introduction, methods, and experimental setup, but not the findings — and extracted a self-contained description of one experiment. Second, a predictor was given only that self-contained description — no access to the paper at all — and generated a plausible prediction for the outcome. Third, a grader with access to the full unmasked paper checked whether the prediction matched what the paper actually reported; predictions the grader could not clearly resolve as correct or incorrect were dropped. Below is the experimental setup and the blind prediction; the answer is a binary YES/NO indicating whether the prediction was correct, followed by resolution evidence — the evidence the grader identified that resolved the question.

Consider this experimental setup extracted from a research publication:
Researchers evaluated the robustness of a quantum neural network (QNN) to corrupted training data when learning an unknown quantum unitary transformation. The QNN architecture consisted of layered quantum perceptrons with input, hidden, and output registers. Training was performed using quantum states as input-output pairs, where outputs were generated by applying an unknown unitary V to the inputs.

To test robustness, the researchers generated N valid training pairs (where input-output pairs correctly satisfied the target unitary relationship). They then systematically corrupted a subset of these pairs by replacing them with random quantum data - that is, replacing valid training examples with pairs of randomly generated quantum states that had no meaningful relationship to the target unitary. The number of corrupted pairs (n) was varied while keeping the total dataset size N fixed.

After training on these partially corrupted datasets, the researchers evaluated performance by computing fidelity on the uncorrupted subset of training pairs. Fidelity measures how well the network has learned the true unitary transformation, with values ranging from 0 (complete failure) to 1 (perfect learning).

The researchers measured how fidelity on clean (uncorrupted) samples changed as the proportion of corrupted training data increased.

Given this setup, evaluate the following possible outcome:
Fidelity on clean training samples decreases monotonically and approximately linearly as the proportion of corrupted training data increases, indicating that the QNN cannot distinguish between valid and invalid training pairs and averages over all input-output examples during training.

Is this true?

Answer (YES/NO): NO